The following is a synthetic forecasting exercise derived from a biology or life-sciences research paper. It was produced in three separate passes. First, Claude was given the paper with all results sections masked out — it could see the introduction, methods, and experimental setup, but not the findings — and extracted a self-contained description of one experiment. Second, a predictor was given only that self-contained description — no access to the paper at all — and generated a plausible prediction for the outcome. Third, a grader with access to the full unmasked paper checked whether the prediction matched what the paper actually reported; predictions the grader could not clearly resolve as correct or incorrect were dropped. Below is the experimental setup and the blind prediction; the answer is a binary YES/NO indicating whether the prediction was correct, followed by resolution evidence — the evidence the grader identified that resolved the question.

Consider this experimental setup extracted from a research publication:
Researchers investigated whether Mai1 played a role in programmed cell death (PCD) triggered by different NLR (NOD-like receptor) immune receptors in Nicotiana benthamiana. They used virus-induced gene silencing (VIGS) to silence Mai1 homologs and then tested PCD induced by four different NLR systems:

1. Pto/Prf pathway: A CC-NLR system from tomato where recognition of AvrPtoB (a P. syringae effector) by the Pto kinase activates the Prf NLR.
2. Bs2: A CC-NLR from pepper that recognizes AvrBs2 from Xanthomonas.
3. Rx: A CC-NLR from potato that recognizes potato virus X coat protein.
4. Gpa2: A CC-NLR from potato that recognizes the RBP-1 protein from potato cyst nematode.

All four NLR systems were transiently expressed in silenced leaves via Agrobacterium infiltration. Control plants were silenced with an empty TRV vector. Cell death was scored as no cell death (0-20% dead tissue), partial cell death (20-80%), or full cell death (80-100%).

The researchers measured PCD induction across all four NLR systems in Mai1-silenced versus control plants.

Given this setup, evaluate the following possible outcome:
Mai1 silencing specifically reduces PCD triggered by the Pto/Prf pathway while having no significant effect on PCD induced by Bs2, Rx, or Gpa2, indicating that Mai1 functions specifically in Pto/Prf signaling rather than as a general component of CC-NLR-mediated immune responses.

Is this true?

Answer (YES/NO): NO